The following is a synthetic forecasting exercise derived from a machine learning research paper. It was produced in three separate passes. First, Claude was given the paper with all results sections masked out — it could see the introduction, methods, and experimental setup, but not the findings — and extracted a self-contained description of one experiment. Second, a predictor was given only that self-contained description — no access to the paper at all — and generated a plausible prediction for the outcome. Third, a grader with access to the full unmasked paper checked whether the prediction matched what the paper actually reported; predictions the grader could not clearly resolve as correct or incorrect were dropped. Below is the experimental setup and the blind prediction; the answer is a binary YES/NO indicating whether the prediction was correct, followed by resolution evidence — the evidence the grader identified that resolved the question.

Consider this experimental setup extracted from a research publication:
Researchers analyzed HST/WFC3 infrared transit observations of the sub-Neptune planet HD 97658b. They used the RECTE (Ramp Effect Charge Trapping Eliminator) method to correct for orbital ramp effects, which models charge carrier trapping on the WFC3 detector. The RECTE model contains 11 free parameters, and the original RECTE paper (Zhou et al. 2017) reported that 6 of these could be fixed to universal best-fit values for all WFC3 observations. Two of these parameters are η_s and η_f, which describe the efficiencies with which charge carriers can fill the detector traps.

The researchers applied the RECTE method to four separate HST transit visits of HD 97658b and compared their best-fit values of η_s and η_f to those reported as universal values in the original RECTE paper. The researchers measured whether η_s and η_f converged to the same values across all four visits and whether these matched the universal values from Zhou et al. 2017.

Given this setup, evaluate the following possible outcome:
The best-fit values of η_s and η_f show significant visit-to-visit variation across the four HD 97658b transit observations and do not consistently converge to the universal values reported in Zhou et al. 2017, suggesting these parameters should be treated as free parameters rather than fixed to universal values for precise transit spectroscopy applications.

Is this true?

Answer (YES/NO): YES